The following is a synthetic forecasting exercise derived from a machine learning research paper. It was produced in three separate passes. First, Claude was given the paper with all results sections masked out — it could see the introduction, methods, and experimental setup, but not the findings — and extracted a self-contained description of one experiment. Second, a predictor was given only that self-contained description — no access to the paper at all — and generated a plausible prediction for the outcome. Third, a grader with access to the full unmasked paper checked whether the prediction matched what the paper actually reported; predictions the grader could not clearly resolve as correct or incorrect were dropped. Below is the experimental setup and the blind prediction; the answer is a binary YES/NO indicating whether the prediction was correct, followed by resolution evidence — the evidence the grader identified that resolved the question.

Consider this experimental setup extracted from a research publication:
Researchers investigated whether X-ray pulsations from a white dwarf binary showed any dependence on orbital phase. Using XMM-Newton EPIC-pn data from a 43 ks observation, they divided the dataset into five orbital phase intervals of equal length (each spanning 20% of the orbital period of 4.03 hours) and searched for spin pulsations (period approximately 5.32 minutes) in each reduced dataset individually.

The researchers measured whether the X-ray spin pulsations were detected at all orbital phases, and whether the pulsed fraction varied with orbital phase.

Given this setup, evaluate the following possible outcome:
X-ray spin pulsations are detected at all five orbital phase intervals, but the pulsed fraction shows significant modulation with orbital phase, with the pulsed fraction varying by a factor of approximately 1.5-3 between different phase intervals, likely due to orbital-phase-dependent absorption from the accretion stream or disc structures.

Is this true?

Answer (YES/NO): NO